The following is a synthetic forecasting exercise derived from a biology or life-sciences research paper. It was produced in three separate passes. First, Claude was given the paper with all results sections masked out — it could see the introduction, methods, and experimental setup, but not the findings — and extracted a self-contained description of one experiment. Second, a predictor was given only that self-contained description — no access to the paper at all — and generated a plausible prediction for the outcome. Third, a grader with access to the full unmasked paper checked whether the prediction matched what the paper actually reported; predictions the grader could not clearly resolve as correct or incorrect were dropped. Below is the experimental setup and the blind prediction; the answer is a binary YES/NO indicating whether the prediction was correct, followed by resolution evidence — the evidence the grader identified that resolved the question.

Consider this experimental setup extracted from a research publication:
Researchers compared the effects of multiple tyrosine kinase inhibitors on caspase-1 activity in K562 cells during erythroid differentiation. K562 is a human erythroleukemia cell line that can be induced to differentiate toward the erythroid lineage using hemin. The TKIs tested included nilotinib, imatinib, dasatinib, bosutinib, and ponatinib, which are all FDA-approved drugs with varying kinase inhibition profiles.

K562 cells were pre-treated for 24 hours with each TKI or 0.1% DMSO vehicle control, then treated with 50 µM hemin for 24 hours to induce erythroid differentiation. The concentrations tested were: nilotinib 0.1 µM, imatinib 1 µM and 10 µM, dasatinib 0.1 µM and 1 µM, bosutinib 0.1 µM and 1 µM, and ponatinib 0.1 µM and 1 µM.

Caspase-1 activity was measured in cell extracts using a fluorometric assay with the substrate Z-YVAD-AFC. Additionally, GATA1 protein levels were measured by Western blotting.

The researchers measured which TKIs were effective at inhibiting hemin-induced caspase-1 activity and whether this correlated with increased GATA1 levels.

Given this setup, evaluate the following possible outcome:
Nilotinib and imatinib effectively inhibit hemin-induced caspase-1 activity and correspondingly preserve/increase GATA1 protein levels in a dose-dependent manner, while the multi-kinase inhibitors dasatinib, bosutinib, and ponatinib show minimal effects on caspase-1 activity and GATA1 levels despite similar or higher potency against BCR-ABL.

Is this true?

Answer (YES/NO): NO